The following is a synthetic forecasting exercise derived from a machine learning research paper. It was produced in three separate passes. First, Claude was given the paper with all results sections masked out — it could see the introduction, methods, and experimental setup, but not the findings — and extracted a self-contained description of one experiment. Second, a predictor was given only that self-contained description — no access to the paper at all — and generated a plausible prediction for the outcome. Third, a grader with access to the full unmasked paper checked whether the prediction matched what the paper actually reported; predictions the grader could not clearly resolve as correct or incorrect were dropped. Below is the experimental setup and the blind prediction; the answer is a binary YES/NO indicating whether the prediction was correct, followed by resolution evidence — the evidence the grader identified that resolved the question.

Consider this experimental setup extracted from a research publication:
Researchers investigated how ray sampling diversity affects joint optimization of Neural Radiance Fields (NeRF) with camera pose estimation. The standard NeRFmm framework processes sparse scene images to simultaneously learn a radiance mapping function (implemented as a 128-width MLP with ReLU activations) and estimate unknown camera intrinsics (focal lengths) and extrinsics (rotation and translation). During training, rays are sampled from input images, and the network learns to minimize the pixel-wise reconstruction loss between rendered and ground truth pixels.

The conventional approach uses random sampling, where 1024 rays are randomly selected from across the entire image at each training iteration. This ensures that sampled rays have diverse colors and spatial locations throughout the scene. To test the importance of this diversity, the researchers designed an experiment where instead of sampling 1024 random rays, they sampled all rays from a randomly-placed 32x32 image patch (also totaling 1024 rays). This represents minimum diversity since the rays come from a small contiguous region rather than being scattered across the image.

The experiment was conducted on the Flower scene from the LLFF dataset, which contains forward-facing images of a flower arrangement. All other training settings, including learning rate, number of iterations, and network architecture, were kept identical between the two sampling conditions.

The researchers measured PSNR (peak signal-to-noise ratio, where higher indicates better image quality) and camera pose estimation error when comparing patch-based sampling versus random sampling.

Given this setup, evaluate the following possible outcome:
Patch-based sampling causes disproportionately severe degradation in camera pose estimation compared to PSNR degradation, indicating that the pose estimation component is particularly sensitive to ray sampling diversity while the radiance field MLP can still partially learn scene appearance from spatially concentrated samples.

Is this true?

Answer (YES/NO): YES